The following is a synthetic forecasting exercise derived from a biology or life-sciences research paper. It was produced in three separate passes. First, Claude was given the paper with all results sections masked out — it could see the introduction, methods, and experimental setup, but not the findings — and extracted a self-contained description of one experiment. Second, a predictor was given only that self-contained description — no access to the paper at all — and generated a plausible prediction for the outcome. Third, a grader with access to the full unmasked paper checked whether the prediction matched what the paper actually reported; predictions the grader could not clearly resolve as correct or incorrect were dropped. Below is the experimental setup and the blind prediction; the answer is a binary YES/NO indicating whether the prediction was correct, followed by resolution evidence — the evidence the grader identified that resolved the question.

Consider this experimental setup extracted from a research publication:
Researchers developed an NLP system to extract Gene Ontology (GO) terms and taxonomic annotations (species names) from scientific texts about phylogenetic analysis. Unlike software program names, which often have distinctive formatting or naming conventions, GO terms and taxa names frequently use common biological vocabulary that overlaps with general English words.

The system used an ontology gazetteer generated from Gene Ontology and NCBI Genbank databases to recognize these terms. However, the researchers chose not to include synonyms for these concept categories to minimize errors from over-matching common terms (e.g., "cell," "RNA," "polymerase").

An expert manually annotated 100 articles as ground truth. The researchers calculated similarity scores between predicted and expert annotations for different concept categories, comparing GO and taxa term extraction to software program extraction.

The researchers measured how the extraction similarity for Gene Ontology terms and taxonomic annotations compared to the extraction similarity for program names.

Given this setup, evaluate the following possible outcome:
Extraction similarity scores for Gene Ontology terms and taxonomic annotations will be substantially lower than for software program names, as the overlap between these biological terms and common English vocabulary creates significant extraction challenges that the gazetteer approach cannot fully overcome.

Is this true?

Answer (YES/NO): YES